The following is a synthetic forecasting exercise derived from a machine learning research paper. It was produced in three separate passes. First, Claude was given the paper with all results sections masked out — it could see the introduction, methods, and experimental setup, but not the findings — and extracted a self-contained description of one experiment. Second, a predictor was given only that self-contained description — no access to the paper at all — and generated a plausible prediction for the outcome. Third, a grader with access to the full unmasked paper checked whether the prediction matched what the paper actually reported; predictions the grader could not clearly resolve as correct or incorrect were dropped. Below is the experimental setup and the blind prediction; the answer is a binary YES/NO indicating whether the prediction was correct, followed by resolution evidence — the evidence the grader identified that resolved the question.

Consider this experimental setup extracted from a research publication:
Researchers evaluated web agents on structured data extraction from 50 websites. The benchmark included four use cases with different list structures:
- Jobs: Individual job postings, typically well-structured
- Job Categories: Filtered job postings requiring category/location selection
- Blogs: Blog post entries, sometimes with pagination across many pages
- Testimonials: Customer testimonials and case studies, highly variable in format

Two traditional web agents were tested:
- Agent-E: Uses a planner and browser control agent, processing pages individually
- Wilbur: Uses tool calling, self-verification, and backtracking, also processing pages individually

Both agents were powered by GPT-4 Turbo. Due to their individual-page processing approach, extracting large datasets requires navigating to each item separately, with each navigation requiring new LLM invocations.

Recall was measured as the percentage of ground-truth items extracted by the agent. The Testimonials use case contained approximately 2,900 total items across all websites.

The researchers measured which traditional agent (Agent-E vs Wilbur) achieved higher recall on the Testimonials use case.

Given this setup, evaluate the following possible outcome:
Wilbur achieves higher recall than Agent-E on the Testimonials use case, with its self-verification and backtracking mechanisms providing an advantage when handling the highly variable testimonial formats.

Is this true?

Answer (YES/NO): YES